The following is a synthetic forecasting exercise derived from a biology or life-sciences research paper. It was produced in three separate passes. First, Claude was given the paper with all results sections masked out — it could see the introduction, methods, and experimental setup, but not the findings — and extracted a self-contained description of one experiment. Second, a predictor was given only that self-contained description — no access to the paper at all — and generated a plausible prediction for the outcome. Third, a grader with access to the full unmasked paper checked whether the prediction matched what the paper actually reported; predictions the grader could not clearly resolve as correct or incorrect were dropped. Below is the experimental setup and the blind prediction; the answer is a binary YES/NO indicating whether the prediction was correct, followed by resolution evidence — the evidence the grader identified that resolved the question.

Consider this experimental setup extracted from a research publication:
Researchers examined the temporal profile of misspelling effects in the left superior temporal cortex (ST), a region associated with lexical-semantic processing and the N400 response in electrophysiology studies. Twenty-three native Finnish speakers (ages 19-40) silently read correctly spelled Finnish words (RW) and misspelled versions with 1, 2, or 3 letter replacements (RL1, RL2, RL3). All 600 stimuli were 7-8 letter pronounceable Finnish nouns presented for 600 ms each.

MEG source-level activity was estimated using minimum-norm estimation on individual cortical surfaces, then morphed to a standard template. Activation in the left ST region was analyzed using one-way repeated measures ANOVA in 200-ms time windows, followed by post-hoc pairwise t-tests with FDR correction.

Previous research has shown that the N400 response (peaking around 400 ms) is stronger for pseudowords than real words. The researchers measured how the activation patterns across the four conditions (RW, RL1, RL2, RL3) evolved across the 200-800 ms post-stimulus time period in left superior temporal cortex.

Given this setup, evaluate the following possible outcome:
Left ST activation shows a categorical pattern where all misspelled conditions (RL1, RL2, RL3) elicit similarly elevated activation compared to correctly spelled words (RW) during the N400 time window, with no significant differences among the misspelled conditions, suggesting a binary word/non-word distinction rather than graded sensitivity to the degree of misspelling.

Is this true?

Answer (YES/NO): NO